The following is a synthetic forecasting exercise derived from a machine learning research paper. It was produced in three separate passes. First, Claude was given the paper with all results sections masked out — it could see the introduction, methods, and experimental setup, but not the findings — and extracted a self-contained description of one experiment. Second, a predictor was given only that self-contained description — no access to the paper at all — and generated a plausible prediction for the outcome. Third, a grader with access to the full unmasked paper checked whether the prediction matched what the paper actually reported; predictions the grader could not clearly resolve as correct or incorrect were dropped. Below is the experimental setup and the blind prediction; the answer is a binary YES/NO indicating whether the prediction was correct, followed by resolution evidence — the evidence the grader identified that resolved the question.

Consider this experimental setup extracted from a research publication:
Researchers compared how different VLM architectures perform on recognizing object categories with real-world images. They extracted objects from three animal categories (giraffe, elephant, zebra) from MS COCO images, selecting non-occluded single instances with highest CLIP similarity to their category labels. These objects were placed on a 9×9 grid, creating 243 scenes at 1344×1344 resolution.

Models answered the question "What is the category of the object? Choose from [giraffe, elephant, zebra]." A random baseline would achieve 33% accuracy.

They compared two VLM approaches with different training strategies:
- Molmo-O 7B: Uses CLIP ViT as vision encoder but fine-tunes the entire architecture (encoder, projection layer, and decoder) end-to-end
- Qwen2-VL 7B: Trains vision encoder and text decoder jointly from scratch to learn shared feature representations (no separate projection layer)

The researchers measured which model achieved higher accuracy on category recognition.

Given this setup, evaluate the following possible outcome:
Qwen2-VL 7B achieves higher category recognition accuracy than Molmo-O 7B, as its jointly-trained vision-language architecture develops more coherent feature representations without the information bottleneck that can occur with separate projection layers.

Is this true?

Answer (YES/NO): YES